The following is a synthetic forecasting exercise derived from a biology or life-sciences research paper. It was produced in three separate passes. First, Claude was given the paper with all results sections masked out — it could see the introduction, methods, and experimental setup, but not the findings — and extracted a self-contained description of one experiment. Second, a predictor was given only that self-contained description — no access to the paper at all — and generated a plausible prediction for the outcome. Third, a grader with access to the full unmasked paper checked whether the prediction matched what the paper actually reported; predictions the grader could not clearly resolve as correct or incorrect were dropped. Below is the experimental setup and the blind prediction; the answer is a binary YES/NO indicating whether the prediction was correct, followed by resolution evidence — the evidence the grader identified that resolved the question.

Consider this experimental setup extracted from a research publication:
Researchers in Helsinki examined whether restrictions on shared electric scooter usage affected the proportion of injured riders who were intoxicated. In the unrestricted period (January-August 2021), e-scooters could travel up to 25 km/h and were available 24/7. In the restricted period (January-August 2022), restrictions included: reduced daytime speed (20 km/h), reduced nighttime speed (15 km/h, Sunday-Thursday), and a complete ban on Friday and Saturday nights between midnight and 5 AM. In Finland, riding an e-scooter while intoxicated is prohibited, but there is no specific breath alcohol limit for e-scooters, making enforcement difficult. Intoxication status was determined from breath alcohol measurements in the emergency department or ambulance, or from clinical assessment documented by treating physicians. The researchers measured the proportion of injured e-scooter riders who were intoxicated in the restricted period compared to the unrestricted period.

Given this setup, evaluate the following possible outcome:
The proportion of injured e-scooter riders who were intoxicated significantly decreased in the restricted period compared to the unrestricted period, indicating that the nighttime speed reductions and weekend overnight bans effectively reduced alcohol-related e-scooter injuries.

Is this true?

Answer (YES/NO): YES